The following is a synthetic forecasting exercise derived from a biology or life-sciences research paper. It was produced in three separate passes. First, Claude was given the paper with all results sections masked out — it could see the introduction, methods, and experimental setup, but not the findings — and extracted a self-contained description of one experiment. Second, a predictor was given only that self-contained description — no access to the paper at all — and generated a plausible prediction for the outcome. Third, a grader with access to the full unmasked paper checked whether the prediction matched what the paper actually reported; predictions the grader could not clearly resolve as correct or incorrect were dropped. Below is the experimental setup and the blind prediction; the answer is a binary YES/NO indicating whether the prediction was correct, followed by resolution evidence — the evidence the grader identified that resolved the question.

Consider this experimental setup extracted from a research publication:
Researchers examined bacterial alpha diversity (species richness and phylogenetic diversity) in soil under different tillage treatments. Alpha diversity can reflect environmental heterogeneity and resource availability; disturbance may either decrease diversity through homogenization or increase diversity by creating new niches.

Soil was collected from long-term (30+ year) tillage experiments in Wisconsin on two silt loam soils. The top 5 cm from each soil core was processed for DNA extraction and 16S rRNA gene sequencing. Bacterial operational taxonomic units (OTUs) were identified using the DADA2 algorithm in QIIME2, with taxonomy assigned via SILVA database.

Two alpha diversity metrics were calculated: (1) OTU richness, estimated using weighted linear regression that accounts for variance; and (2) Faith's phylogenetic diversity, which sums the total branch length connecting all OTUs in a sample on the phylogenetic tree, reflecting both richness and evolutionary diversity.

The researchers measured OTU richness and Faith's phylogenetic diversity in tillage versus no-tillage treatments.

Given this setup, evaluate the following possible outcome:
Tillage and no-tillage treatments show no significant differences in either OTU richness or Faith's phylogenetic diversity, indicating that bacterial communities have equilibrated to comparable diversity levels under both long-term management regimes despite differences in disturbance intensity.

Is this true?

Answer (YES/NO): YES